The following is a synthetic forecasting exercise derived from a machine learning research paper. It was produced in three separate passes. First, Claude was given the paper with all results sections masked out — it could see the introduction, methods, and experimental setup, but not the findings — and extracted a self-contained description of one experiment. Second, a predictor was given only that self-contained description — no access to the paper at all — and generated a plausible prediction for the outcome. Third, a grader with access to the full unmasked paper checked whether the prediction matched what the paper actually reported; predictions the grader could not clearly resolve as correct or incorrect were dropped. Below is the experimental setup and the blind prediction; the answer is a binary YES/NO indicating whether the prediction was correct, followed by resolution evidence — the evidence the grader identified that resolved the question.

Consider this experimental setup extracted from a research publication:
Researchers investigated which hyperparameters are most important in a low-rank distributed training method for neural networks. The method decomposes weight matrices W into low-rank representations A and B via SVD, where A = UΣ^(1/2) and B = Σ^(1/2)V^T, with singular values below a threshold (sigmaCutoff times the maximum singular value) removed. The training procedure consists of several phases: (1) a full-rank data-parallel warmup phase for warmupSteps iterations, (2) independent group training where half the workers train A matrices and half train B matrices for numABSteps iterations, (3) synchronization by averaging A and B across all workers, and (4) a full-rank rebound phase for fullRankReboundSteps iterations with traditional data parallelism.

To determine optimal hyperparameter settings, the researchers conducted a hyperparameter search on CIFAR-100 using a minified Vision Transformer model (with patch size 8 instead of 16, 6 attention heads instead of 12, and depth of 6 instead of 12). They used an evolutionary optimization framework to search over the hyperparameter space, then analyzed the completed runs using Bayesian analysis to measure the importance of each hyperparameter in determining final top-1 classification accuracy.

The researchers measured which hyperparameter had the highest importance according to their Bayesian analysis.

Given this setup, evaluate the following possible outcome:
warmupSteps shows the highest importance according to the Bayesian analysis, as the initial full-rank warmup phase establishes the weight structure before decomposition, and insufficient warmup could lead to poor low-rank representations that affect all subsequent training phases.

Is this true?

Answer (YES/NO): NO